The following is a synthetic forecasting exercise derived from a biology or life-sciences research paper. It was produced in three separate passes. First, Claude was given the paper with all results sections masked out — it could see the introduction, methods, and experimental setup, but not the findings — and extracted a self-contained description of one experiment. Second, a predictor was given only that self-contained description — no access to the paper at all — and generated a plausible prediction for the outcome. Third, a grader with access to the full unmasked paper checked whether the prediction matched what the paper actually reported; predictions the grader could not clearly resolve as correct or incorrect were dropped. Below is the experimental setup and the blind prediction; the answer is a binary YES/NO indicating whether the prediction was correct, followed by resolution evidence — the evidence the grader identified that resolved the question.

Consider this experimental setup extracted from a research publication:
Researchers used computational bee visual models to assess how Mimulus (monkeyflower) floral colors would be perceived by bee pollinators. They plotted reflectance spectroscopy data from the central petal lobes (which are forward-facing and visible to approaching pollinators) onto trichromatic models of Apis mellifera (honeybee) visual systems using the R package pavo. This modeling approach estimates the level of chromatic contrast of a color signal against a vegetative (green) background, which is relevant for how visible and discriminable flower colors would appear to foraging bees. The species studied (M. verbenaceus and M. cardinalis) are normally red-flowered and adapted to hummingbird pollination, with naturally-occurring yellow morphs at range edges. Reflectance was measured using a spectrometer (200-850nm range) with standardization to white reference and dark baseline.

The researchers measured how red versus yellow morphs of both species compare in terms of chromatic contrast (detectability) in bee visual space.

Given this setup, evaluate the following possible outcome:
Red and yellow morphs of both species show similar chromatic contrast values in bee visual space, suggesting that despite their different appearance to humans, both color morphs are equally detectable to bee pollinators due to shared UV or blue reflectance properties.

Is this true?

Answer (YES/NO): NO